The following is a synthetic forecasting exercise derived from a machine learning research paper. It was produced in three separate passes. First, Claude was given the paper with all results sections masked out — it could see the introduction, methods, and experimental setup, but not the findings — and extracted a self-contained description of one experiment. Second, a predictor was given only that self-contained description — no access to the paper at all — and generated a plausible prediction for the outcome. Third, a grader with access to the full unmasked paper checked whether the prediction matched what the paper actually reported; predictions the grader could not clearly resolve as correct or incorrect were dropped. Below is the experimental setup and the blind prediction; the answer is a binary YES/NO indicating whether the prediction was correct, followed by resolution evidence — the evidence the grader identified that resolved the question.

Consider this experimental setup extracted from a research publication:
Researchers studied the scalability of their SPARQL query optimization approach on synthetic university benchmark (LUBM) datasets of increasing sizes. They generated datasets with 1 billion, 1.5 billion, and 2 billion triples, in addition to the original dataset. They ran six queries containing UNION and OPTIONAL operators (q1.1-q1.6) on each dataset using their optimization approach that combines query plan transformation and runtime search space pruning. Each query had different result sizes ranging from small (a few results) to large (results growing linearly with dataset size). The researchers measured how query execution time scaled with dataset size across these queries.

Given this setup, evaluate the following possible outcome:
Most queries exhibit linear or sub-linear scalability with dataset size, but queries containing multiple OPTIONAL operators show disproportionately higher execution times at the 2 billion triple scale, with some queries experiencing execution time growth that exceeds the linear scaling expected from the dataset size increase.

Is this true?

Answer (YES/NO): NO